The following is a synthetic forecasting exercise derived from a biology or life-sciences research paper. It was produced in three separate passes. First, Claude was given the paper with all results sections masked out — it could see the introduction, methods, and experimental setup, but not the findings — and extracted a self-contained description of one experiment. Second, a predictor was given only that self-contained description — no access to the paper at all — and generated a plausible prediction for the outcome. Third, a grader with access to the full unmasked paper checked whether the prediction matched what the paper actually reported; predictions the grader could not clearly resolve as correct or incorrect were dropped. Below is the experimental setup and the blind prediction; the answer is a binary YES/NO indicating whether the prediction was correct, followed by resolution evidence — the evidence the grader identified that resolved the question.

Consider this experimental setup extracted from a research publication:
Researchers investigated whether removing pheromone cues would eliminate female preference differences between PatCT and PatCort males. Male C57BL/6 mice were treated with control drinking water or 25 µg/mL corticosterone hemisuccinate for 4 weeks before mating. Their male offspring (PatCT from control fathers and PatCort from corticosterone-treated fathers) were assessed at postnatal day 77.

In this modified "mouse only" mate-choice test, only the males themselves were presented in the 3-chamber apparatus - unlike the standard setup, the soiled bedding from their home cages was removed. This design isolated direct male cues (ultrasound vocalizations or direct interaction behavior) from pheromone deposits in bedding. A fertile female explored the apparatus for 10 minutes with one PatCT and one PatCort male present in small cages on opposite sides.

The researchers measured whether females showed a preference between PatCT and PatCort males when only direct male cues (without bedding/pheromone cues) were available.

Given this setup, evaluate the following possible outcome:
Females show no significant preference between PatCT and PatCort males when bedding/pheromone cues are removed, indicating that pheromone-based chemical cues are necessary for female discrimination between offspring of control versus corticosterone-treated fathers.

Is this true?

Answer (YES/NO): YES